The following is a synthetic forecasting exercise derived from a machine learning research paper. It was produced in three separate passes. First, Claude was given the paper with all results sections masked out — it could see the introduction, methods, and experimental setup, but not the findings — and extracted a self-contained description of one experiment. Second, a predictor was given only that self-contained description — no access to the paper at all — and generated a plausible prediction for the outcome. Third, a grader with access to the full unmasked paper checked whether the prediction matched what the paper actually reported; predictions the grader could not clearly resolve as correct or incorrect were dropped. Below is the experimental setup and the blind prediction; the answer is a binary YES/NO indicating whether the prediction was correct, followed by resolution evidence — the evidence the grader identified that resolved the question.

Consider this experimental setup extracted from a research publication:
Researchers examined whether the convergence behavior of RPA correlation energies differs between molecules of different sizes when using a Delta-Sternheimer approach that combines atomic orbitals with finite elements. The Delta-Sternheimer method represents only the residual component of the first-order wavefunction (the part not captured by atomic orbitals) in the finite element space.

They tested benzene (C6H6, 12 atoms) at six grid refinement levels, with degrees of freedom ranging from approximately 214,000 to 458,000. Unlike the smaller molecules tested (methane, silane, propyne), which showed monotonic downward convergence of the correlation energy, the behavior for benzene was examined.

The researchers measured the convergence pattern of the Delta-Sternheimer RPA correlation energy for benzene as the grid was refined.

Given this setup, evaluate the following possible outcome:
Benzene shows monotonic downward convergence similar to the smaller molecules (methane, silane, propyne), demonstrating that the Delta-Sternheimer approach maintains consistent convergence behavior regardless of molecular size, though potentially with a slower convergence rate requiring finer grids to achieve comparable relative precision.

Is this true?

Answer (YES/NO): NO